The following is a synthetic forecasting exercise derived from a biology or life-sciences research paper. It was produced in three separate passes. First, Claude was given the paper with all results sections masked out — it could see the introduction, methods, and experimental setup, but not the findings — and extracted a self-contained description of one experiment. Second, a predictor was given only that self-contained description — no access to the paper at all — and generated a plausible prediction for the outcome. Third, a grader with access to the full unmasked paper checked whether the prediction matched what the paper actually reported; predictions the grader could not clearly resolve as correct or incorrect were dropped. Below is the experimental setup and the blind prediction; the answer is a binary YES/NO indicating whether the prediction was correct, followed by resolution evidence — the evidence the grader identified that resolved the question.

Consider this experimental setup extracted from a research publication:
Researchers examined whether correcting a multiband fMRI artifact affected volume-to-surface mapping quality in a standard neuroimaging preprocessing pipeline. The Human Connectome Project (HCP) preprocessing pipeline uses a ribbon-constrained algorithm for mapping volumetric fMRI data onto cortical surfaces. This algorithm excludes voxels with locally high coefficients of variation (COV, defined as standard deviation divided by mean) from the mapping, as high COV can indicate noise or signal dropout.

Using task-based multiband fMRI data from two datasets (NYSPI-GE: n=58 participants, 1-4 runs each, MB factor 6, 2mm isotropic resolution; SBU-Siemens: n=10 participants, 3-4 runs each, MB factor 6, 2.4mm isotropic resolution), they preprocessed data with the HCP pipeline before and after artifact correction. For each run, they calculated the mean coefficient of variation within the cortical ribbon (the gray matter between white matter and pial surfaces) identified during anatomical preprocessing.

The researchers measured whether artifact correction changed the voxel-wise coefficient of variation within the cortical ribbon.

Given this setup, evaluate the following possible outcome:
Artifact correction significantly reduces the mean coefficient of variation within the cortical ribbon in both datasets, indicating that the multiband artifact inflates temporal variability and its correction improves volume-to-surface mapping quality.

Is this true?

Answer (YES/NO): YES